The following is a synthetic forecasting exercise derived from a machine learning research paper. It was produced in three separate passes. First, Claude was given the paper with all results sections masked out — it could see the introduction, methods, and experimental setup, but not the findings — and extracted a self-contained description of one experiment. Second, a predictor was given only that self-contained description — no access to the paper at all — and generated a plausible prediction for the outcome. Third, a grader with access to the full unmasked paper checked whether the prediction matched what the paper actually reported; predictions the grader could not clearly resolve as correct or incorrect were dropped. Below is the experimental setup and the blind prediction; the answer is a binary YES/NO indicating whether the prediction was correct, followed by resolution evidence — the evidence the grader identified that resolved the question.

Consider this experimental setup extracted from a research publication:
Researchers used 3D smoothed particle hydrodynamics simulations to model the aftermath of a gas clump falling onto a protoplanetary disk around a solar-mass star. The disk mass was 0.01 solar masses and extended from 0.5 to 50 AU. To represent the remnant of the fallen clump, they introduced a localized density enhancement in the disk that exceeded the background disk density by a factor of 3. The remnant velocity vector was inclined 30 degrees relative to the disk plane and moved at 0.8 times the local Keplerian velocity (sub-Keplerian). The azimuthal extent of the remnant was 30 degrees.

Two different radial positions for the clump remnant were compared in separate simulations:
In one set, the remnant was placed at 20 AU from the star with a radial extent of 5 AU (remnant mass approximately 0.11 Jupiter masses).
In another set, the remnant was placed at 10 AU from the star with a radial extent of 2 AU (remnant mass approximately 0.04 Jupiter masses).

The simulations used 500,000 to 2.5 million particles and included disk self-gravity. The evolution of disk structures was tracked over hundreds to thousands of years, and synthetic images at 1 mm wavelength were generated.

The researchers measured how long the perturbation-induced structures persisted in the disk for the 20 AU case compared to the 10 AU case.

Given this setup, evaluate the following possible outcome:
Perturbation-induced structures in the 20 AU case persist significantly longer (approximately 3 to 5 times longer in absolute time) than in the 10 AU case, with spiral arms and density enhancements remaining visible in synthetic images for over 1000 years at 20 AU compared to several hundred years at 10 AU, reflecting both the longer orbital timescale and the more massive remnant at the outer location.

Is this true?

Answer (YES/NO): NO